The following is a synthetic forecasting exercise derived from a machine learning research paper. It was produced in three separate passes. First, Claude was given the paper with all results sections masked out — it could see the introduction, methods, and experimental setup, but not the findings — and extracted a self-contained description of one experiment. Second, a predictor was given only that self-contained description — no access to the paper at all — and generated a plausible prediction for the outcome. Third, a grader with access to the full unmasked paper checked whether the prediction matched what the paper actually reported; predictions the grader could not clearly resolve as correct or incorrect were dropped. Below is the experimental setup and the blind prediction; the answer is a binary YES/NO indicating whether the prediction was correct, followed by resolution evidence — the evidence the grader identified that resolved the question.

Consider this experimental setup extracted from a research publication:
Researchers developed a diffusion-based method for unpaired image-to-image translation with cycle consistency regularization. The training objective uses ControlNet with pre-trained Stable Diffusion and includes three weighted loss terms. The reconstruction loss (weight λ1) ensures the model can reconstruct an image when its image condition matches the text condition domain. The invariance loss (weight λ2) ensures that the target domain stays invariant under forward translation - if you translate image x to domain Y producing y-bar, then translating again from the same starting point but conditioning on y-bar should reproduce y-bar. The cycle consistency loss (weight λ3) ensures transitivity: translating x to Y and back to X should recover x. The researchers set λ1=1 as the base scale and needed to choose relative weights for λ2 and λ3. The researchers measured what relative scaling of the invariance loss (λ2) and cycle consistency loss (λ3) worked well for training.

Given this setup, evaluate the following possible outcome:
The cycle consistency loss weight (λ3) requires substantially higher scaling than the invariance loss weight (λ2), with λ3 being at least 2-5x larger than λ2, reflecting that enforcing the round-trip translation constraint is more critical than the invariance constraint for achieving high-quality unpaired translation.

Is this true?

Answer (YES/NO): NO